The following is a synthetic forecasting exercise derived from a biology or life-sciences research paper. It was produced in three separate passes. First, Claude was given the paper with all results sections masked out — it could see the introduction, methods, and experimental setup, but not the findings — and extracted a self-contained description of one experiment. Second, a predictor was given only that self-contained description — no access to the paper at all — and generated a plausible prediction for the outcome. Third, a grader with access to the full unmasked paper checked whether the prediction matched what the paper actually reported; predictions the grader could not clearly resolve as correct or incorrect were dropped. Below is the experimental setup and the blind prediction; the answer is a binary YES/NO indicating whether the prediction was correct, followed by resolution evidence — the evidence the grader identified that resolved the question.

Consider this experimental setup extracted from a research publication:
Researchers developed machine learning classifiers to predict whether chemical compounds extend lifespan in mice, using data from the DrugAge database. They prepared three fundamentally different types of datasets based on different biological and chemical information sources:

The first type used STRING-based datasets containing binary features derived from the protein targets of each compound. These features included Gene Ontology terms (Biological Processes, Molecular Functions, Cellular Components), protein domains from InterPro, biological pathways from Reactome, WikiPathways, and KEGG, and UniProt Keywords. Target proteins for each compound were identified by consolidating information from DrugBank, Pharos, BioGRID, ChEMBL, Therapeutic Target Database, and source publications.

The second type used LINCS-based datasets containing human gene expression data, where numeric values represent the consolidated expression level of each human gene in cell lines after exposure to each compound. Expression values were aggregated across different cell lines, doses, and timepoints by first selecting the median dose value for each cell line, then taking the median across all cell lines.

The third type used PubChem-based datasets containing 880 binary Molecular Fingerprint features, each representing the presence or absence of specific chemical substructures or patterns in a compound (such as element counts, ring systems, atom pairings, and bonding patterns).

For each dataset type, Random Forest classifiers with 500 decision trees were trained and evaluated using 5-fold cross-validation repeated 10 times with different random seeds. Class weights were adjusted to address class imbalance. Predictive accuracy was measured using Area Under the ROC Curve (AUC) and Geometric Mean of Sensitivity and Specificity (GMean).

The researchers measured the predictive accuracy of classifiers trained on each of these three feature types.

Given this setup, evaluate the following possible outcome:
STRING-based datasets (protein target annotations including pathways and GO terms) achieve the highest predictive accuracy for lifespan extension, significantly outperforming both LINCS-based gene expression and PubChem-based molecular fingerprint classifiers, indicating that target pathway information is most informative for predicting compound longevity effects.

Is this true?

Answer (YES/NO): YES